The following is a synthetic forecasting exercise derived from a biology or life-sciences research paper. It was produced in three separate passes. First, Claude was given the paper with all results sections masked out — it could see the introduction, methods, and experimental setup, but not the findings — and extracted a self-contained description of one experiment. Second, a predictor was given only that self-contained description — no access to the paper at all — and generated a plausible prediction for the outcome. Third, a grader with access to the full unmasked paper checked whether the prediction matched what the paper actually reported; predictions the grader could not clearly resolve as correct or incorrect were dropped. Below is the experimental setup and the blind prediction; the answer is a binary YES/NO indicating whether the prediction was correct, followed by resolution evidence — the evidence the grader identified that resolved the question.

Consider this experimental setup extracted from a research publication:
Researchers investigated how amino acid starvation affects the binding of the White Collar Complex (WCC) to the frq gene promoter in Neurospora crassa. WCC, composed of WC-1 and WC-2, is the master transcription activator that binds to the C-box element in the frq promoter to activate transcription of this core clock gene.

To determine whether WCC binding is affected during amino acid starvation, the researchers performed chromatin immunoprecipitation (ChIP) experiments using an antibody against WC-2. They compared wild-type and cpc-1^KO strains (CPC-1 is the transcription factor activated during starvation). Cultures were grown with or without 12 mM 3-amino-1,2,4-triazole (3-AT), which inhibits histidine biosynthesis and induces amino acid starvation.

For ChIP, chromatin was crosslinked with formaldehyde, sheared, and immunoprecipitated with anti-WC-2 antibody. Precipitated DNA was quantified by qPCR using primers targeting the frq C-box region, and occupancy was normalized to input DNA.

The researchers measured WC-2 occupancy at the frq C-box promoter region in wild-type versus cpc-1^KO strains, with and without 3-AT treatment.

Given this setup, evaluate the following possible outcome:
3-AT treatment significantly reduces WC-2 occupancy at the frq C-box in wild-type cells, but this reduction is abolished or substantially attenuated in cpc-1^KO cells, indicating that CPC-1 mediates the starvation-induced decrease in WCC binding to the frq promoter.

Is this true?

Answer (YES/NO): NO